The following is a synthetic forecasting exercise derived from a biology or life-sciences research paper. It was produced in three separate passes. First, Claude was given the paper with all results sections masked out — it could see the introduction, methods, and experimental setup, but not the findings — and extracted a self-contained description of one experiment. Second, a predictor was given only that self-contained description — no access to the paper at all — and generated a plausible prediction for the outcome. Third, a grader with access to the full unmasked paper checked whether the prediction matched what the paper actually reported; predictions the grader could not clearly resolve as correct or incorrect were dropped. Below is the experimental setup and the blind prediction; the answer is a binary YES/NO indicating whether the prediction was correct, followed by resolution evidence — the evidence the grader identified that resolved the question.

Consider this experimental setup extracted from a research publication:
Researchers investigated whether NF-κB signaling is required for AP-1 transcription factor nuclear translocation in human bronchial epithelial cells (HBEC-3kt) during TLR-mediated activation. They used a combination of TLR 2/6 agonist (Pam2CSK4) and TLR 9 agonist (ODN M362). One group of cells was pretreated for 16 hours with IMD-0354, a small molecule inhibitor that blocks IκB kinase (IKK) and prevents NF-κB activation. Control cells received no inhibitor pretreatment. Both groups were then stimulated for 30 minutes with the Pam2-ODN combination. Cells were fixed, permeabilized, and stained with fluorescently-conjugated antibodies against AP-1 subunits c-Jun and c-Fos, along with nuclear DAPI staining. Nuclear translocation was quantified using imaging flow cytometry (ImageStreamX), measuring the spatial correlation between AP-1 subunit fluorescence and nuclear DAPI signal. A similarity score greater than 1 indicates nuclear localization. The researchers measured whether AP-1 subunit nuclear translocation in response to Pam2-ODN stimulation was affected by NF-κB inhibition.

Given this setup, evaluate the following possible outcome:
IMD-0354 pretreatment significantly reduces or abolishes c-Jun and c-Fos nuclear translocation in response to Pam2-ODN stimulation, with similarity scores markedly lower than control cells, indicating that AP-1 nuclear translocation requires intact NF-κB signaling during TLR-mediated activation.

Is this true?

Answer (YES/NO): YES